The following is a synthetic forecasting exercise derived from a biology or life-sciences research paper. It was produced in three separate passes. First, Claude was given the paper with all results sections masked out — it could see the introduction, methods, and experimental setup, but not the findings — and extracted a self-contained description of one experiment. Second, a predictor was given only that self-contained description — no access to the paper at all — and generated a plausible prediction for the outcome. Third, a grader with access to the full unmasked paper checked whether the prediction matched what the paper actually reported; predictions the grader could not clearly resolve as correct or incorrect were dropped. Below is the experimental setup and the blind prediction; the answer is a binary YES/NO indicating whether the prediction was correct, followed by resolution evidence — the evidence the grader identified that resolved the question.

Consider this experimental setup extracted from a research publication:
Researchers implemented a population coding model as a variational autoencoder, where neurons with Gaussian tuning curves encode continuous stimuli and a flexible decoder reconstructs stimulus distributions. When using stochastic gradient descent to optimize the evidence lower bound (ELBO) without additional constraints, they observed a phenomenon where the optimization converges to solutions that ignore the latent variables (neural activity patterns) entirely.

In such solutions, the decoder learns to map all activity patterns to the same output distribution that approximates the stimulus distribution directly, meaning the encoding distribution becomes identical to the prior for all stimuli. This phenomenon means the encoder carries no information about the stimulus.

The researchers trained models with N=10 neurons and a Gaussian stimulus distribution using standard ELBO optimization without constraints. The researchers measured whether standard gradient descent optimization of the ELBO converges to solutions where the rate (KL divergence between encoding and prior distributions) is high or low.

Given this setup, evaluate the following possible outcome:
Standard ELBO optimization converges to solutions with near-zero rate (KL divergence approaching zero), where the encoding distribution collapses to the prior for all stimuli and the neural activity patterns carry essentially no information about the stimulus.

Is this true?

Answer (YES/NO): YES